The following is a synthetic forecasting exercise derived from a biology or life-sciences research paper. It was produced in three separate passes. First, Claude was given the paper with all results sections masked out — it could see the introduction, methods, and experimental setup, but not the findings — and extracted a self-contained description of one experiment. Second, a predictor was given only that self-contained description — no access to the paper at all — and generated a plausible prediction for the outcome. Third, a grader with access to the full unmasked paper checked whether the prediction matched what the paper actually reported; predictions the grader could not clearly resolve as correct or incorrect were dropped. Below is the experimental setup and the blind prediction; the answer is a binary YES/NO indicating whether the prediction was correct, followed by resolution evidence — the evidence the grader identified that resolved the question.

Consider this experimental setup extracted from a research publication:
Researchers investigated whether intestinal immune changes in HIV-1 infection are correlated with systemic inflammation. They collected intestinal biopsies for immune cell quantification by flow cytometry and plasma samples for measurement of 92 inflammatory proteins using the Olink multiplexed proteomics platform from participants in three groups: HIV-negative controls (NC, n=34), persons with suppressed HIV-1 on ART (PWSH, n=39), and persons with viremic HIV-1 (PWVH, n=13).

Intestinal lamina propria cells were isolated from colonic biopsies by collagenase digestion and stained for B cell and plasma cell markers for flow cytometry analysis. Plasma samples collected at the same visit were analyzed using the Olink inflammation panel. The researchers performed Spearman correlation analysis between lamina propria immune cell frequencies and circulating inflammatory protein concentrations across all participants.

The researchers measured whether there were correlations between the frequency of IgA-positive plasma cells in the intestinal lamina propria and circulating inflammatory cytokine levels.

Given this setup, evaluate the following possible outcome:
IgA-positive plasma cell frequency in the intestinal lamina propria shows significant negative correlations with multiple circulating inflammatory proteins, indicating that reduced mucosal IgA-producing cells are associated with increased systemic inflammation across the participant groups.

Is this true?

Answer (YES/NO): YES